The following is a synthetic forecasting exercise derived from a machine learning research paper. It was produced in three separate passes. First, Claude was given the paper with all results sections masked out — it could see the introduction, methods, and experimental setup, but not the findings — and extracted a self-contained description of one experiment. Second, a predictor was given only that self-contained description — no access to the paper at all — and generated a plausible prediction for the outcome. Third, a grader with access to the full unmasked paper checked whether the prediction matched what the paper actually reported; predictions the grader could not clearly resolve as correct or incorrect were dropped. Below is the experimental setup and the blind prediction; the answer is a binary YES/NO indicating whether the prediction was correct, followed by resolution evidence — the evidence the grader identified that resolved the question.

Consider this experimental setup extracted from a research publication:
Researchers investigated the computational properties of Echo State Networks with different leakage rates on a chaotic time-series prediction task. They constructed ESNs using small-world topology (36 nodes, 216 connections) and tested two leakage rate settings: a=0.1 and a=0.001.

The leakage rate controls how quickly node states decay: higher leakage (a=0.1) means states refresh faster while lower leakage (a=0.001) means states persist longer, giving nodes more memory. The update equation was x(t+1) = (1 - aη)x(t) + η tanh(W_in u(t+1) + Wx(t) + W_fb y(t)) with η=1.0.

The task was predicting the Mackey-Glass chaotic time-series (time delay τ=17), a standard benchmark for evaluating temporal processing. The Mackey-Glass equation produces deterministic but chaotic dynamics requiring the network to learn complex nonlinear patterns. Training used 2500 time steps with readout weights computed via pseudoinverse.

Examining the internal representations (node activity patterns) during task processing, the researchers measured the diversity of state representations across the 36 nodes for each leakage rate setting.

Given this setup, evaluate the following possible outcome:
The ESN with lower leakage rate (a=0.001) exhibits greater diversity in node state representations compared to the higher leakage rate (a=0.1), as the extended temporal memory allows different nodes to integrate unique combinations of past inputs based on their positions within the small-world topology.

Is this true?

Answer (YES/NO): NO